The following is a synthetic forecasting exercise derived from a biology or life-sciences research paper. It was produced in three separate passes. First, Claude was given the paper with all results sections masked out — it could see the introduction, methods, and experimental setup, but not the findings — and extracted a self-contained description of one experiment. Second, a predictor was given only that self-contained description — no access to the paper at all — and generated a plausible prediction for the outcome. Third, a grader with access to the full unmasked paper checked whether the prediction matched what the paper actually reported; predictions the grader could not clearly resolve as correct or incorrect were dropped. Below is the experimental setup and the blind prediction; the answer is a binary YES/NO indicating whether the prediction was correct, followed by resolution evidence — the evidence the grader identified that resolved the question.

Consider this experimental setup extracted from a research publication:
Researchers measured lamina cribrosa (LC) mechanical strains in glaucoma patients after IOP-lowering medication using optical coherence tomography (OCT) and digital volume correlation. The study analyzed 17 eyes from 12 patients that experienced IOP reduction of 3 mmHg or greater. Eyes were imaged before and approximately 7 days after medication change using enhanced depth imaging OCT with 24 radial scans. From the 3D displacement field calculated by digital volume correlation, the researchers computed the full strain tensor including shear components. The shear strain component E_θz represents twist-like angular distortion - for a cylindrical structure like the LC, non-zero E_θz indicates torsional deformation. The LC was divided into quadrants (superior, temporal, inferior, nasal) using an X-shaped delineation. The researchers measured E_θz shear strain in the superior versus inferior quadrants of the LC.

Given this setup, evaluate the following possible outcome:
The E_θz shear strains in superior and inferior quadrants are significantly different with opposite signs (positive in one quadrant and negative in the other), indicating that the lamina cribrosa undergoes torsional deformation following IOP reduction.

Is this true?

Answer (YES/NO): NO